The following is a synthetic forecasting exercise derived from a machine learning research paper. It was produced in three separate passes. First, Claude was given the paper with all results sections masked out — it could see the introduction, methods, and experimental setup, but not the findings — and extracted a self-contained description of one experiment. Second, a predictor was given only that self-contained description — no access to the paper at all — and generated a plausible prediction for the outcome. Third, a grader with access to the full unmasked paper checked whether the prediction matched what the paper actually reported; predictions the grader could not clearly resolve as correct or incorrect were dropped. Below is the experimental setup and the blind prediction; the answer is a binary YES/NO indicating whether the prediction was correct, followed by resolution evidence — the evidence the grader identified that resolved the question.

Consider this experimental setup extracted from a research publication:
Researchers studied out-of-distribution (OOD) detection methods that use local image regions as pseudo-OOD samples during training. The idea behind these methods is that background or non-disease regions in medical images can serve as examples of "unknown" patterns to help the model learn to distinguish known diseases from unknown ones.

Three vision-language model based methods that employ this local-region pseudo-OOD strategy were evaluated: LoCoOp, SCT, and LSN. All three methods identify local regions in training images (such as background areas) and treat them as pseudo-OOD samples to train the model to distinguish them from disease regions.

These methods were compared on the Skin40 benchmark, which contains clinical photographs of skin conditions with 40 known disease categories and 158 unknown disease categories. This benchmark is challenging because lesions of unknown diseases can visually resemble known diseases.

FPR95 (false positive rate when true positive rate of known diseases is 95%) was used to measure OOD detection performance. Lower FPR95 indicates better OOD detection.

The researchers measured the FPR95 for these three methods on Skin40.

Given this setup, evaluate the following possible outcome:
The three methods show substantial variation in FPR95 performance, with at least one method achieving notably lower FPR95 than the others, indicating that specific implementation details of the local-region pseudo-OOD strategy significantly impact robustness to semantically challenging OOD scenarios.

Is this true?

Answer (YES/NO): NO